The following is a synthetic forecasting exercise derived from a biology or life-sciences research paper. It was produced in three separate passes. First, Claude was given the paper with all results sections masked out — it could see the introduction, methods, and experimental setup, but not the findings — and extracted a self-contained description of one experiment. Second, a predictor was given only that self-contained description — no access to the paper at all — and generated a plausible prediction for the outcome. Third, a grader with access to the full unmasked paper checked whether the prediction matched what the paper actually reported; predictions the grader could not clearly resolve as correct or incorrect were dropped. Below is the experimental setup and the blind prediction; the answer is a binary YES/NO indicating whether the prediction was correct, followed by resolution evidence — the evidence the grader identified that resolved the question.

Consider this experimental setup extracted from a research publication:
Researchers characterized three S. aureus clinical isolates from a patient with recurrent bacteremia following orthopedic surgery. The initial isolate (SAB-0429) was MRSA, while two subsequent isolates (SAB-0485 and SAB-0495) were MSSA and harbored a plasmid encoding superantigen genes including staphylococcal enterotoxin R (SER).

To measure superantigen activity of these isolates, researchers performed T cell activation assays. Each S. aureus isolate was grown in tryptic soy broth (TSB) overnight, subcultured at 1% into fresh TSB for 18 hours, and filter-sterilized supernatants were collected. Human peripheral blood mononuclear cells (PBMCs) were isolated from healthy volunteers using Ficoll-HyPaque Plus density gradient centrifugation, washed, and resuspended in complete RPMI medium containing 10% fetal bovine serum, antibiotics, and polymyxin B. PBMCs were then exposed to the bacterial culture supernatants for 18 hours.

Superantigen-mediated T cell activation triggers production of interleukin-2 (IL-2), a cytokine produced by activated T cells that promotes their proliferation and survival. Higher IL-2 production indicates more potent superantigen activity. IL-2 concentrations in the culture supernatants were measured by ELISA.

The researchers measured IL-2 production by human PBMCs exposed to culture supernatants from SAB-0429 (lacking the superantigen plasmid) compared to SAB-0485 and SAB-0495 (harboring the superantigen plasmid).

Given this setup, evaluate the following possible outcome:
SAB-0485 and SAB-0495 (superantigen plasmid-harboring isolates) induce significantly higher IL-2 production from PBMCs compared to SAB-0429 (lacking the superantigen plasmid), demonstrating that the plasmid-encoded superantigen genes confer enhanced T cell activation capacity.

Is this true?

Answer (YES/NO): YES